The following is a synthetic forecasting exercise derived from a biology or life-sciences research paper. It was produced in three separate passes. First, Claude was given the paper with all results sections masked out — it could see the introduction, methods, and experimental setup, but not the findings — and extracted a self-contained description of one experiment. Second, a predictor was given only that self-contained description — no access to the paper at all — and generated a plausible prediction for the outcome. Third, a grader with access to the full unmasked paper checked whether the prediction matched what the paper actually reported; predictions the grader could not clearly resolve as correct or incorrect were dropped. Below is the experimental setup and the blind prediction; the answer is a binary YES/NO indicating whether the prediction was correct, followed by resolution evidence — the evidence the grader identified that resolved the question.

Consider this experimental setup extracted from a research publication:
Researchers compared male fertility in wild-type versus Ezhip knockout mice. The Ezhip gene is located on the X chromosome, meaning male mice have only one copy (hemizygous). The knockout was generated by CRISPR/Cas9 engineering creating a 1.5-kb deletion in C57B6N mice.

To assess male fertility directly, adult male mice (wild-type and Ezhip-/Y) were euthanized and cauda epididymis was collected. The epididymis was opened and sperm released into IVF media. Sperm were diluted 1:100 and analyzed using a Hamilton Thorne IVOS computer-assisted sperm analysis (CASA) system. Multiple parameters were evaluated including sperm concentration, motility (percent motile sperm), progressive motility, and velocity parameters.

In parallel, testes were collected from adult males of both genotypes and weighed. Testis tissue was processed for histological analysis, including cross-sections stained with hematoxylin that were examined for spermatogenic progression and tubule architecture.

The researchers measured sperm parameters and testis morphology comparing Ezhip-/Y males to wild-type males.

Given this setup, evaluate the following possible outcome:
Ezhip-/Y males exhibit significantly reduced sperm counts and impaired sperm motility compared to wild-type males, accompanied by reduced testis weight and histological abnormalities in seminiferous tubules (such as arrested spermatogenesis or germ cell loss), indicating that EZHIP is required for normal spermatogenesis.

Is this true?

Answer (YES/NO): NO